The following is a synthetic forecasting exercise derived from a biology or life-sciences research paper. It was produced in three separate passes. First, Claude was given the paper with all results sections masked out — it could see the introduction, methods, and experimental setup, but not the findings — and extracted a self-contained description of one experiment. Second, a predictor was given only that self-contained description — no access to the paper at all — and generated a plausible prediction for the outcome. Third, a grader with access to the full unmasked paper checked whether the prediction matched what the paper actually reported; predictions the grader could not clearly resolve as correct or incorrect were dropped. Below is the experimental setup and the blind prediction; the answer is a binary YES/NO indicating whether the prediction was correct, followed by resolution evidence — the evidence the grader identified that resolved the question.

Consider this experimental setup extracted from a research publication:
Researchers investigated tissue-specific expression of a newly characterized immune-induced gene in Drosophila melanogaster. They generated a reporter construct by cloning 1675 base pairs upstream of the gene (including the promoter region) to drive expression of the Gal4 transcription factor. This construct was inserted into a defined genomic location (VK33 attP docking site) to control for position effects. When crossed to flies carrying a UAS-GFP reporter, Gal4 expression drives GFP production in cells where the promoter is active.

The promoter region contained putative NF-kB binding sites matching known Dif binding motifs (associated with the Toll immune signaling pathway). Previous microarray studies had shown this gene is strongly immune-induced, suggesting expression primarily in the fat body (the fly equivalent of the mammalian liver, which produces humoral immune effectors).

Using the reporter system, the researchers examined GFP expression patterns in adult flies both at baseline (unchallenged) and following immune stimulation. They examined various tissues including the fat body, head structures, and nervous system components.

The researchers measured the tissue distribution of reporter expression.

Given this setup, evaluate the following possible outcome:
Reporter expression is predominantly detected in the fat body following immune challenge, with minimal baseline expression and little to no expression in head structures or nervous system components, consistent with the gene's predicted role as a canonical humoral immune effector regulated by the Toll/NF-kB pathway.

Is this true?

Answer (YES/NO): NO